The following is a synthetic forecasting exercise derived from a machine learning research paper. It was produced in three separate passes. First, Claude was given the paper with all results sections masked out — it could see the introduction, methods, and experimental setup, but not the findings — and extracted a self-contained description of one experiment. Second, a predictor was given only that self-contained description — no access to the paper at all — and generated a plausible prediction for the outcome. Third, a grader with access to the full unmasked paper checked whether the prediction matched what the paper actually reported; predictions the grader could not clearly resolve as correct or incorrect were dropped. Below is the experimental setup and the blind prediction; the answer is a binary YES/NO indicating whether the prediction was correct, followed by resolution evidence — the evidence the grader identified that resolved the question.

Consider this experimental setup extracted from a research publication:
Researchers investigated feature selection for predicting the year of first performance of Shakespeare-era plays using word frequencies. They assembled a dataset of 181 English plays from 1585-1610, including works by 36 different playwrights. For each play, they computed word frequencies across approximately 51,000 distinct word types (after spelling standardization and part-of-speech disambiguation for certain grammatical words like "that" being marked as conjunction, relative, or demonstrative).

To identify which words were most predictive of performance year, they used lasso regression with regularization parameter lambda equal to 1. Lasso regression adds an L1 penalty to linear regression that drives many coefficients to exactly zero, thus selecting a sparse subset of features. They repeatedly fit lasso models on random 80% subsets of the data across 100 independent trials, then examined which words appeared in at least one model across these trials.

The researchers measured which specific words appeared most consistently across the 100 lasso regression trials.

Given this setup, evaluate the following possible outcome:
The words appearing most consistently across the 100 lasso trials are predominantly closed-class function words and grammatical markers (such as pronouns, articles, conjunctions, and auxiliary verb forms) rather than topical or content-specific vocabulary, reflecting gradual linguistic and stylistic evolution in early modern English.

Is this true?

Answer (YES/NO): YES